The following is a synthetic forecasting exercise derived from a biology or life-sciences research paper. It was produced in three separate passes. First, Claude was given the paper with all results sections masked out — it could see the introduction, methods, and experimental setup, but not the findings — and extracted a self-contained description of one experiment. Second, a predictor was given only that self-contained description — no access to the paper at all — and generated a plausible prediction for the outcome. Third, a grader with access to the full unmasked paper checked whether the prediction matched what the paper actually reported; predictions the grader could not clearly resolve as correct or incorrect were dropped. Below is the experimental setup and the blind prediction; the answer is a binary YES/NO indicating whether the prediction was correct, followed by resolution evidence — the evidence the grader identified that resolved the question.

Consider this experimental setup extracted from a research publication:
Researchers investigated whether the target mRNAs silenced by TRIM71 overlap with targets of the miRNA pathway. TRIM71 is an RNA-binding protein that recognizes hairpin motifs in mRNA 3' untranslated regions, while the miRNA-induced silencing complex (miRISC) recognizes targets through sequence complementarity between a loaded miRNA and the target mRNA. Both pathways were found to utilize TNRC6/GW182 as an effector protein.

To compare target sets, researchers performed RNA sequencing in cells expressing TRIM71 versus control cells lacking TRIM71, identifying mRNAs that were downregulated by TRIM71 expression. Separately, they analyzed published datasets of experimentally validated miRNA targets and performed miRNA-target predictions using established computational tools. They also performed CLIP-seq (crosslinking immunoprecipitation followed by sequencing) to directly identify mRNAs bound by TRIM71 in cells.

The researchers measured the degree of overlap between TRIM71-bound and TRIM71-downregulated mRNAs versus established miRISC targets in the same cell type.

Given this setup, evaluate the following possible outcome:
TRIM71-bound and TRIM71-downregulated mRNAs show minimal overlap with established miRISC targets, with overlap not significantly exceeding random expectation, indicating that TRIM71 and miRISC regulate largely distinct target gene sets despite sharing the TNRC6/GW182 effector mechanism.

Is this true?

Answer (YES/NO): YES